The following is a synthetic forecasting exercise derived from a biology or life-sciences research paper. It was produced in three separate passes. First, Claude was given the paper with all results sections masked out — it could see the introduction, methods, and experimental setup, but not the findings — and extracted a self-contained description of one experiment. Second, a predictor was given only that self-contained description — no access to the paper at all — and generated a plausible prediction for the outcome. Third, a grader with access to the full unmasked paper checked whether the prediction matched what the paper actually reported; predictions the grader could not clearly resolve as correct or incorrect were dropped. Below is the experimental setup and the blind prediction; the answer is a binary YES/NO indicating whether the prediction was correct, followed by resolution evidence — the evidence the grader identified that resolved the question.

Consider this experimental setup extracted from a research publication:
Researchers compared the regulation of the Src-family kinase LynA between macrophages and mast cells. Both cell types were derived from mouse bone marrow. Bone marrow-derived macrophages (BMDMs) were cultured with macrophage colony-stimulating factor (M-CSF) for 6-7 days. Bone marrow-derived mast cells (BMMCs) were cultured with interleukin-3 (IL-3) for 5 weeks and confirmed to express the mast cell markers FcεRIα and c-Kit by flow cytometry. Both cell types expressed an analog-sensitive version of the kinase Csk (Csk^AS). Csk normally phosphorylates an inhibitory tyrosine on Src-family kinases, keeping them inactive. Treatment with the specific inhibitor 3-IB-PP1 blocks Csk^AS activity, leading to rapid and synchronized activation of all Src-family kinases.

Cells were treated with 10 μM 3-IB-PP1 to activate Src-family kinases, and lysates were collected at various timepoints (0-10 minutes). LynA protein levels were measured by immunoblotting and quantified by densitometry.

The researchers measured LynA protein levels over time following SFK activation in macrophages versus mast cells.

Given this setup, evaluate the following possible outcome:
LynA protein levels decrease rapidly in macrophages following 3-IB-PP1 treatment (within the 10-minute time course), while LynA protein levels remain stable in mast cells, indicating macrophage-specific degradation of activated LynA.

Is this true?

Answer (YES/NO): YES